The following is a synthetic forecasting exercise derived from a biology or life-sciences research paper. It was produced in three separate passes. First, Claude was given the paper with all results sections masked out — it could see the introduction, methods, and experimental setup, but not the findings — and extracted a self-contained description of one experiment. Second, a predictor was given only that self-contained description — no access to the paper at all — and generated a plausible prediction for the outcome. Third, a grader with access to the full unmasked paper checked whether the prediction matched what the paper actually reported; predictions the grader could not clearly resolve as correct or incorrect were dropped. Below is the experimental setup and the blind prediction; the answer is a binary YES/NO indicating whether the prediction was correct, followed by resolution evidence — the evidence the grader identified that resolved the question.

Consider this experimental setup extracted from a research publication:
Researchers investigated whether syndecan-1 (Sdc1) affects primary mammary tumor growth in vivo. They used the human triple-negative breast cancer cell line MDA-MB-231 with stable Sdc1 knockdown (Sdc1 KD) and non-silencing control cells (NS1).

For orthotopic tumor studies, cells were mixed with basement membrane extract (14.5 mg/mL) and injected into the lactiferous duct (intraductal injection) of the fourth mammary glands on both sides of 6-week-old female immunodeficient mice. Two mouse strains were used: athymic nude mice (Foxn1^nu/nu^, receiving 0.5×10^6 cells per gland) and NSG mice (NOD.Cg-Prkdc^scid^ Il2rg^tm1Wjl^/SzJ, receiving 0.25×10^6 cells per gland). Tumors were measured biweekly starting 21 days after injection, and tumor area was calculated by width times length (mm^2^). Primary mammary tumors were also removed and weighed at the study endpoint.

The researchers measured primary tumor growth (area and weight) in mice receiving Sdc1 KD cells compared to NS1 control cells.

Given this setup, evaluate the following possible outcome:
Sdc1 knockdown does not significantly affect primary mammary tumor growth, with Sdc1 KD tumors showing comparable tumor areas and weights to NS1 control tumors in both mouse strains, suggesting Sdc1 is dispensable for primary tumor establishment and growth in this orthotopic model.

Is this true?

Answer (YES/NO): YES